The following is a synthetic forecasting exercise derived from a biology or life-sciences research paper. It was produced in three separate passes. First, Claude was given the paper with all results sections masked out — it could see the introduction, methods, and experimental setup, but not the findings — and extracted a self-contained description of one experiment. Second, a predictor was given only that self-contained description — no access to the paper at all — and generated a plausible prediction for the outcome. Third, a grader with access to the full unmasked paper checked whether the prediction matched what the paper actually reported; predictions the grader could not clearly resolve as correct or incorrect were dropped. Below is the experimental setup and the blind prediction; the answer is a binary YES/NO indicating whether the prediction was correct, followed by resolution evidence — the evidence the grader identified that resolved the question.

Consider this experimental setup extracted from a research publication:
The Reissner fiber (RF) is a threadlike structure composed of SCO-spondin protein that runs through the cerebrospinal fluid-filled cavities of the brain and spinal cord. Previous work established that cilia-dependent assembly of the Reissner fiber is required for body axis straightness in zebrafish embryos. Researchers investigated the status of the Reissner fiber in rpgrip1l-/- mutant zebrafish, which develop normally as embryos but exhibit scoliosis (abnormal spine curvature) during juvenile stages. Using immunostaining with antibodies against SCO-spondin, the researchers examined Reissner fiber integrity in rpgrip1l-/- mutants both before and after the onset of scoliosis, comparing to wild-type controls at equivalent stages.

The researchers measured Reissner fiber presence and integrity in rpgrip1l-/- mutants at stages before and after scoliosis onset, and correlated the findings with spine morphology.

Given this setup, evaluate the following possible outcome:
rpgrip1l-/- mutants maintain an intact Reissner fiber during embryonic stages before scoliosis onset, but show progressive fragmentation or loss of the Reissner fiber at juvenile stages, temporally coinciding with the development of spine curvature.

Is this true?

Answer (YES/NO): YES